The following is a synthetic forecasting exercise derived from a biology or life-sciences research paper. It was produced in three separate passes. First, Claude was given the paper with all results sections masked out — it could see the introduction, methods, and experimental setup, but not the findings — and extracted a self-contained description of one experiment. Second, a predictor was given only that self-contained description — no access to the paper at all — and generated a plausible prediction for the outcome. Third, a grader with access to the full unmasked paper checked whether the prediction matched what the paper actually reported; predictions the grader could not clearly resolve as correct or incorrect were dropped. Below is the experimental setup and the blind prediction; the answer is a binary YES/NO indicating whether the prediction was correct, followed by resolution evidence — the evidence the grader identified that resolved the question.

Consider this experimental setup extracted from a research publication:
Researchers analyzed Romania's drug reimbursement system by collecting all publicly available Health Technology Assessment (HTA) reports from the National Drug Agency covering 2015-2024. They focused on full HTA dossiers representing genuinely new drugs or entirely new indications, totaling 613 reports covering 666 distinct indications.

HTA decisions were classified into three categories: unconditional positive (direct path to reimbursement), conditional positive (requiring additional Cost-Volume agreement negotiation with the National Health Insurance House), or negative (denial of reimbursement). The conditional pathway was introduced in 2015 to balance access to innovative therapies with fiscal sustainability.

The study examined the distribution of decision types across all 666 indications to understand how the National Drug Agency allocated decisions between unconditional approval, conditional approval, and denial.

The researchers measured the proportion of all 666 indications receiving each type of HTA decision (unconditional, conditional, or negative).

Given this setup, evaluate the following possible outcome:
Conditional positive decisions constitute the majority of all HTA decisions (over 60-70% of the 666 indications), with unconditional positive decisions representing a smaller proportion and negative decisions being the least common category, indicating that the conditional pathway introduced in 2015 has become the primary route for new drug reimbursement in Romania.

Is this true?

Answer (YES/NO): NO